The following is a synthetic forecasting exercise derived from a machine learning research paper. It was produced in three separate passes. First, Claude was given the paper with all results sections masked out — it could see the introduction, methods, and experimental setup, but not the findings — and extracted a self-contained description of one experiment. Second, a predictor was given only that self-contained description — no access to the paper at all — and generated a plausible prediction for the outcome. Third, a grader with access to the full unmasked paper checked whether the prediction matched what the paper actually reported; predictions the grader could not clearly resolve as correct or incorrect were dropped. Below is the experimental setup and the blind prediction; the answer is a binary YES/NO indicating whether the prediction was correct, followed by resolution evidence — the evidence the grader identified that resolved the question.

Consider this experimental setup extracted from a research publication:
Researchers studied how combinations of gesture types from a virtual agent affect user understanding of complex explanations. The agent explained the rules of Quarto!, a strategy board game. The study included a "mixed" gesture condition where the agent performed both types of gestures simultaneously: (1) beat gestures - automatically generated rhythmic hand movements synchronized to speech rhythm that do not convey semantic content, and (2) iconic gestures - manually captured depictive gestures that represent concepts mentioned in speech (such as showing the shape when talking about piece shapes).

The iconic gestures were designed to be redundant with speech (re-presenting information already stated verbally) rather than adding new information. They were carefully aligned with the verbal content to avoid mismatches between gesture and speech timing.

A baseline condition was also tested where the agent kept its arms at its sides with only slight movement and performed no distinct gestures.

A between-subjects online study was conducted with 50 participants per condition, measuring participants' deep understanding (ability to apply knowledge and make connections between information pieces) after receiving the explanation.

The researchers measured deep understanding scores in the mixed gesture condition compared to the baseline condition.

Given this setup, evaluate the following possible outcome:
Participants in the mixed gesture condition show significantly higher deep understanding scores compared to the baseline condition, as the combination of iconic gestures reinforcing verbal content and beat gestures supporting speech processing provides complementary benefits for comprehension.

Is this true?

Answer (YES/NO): NO